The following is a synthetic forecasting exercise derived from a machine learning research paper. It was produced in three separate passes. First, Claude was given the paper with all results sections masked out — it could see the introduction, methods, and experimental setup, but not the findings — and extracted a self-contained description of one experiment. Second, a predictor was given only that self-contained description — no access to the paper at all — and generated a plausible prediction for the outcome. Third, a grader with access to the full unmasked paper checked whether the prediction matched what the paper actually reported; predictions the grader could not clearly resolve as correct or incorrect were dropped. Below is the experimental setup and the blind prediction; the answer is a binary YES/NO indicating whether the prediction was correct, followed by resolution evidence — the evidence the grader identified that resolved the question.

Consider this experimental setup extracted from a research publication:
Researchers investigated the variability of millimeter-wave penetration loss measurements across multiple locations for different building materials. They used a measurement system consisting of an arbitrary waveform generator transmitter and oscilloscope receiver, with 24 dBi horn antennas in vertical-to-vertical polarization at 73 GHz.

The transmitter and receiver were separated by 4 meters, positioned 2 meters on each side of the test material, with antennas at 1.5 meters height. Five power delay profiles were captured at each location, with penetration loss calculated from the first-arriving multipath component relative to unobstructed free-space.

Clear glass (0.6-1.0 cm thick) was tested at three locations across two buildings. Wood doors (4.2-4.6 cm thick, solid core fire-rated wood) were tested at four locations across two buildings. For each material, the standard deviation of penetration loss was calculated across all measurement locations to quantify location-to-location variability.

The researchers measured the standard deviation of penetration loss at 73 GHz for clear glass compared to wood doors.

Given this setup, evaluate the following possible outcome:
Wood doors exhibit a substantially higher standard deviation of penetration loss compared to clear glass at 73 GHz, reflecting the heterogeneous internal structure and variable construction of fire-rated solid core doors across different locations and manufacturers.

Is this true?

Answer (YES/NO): YES